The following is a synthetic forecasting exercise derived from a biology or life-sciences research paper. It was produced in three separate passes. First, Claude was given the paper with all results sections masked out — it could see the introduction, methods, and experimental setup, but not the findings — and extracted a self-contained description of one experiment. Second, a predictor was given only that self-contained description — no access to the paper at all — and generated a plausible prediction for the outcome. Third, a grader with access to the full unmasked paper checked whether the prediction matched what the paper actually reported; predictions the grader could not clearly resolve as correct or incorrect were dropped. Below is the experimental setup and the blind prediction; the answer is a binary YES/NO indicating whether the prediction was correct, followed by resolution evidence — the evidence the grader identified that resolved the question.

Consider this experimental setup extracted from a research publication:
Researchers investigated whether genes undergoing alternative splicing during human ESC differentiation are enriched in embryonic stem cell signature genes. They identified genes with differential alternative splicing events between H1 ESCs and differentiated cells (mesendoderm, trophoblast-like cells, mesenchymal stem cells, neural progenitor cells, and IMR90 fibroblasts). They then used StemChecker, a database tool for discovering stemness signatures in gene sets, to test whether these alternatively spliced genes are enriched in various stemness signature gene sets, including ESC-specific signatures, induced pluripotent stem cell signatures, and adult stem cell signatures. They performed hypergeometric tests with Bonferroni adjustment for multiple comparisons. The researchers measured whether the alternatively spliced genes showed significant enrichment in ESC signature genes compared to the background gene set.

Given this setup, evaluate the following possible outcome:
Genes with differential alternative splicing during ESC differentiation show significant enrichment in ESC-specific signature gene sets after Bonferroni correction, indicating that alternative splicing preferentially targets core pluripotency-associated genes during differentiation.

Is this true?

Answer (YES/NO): YES